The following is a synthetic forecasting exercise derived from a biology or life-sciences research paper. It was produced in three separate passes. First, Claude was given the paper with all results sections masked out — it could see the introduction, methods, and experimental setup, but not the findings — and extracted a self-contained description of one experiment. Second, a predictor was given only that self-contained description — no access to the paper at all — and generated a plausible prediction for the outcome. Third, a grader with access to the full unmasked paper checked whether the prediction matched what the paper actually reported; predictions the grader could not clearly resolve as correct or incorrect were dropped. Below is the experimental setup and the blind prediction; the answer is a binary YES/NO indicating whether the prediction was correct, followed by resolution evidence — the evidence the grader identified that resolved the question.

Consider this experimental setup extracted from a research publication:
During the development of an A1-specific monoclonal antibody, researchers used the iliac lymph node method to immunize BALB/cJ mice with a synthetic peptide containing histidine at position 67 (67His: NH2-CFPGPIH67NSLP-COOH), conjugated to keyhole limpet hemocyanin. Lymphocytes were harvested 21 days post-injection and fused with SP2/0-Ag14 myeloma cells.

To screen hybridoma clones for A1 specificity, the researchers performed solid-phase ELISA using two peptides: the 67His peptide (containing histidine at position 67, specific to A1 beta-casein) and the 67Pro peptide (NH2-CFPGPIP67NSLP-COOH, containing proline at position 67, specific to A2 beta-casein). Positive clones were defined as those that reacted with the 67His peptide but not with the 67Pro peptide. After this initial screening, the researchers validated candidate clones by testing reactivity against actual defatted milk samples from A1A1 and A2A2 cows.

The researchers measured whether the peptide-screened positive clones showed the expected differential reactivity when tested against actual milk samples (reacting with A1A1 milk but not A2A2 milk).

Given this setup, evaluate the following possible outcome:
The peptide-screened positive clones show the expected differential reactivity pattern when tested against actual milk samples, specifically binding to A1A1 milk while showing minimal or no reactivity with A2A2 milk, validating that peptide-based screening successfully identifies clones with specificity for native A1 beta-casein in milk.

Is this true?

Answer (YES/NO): YES